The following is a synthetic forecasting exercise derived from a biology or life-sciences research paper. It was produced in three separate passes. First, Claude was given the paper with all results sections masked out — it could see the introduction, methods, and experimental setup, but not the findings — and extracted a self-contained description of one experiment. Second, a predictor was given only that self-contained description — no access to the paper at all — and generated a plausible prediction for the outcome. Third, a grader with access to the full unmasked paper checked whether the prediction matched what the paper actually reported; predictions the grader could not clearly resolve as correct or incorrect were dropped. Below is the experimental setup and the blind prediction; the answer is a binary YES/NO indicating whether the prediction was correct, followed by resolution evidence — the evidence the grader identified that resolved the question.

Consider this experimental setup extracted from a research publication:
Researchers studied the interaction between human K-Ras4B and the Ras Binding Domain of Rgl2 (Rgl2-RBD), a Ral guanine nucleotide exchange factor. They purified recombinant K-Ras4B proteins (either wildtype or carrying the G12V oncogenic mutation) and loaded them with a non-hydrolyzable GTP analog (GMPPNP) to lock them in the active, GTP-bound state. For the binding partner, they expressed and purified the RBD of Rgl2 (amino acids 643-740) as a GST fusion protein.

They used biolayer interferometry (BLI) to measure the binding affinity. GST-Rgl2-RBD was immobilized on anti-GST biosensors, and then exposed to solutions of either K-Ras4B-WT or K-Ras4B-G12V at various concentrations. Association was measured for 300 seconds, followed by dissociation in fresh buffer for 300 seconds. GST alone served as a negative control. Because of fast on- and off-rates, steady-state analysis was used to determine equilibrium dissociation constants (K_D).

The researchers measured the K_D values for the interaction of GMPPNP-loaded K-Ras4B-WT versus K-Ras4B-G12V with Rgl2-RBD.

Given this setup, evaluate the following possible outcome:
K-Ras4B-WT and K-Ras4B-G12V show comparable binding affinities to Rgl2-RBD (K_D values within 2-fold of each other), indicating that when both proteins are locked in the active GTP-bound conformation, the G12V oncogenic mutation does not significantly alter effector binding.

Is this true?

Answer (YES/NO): NO